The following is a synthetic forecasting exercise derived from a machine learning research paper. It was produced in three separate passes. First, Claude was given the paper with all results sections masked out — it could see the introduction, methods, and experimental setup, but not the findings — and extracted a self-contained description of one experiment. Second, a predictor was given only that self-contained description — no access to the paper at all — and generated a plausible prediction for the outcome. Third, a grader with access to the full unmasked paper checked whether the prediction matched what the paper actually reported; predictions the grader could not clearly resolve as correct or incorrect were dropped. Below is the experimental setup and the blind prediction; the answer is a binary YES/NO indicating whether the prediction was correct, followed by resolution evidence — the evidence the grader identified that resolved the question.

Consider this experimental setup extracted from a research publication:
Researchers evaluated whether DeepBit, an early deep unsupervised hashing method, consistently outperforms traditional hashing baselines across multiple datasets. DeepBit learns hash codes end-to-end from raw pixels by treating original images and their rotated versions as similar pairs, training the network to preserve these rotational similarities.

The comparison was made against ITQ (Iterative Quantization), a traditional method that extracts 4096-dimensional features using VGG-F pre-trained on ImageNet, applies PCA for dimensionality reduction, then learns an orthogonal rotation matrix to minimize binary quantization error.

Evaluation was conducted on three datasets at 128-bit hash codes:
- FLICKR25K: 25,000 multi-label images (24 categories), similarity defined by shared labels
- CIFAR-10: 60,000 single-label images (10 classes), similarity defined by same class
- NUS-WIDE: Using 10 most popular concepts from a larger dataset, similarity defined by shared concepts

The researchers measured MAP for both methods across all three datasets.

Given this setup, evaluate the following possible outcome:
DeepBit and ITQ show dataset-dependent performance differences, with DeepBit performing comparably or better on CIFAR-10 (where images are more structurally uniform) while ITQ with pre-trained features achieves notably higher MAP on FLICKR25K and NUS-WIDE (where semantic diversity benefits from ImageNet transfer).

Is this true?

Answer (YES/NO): YES